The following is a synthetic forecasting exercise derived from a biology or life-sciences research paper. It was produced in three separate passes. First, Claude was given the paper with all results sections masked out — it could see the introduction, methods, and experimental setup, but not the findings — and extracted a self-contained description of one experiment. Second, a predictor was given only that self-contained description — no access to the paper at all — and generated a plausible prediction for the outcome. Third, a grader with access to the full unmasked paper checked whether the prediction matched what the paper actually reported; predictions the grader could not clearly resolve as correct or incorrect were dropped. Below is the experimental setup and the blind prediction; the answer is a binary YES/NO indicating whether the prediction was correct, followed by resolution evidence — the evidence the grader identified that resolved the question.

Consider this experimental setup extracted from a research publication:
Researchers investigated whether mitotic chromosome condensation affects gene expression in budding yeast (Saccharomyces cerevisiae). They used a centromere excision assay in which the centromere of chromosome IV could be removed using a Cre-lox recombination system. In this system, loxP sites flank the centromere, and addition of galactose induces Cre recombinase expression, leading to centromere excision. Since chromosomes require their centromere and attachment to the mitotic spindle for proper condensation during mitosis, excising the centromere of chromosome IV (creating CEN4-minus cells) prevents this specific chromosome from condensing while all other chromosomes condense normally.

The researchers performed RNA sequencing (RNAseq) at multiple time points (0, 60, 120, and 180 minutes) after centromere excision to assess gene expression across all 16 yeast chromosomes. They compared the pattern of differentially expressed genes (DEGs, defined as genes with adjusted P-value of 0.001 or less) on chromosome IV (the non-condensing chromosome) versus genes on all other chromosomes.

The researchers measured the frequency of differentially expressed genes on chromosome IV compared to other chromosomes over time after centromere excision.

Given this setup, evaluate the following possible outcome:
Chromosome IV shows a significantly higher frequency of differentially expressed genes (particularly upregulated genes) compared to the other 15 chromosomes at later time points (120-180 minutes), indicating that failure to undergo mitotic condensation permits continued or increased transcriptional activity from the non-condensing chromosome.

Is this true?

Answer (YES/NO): YES